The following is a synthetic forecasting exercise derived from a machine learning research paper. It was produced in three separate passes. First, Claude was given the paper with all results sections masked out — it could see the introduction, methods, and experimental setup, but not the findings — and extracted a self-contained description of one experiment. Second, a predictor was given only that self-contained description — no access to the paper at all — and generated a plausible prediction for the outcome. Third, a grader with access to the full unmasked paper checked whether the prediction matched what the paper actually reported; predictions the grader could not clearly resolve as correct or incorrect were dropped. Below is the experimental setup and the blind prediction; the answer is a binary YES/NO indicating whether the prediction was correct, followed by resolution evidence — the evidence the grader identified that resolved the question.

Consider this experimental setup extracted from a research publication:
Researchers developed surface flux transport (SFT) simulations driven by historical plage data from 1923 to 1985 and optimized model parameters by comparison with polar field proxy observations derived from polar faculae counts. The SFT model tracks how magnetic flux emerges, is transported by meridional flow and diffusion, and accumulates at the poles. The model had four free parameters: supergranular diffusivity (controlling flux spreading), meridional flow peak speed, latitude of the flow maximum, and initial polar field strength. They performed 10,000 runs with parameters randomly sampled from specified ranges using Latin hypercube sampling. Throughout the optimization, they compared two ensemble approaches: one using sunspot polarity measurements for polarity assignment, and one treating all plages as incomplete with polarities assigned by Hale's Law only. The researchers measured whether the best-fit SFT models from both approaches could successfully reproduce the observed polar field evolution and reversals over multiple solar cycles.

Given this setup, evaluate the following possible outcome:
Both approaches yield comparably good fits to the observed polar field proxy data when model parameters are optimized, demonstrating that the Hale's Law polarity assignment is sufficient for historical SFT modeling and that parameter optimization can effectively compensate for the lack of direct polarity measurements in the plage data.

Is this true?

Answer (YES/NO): NO